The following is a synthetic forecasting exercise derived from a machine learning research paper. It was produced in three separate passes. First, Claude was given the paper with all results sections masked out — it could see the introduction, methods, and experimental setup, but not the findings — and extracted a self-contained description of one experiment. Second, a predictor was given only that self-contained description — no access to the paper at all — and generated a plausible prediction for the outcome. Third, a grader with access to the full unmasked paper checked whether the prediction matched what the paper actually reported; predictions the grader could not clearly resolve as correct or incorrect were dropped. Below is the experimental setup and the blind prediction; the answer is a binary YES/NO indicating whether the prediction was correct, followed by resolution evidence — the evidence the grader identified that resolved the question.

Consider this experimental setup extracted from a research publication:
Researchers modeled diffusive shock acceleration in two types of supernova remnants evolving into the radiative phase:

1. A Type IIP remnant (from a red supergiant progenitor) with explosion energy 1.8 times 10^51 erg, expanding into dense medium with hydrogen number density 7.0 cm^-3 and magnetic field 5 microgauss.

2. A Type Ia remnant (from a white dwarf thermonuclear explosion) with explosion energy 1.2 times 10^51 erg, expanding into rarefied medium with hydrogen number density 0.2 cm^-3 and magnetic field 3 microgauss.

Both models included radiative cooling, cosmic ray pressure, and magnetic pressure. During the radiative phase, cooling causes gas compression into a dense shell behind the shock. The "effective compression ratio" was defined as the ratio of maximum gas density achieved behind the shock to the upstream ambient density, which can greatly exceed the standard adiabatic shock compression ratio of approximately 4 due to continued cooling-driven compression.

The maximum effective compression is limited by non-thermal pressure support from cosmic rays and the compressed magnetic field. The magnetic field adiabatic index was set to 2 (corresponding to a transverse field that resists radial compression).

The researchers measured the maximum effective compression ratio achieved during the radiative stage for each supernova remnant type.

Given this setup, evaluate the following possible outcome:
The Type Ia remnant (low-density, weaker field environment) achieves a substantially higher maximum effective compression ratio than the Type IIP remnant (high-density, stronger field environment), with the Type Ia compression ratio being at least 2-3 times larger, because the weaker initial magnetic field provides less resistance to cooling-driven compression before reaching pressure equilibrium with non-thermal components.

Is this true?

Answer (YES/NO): NO